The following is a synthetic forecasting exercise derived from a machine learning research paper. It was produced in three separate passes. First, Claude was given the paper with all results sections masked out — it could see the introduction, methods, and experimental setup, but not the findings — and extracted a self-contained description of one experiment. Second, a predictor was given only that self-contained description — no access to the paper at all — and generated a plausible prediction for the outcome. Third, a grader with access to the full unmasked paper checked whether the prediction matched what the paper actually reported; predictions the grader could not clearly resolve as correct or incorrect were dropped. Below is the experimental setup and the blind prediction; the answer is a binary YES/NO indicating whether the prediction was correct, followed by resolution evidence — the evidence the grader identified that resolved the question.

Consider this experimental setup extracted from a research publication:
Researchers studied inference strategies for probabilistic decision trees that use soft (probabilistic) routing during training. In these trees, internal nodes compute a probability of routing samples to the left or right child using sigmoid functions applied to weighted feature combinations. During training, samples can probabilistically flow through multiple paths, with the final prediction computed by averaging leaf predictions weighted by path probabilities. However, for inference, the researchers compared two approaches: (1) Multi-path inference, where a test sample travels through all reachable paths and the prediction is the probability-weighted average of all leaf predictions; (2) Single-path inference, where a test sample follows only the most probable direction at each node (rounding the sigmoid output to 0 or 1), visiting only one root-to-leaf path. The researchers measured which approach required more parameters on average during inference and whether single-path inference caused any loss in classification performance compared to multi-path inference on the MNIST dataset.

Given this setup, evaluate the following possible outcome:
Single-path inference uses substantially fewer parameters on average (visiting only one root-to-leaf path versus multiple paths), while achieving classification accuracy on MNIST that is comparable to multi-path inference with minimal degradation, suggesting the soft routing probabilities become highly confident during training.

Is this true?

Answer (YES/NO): YES